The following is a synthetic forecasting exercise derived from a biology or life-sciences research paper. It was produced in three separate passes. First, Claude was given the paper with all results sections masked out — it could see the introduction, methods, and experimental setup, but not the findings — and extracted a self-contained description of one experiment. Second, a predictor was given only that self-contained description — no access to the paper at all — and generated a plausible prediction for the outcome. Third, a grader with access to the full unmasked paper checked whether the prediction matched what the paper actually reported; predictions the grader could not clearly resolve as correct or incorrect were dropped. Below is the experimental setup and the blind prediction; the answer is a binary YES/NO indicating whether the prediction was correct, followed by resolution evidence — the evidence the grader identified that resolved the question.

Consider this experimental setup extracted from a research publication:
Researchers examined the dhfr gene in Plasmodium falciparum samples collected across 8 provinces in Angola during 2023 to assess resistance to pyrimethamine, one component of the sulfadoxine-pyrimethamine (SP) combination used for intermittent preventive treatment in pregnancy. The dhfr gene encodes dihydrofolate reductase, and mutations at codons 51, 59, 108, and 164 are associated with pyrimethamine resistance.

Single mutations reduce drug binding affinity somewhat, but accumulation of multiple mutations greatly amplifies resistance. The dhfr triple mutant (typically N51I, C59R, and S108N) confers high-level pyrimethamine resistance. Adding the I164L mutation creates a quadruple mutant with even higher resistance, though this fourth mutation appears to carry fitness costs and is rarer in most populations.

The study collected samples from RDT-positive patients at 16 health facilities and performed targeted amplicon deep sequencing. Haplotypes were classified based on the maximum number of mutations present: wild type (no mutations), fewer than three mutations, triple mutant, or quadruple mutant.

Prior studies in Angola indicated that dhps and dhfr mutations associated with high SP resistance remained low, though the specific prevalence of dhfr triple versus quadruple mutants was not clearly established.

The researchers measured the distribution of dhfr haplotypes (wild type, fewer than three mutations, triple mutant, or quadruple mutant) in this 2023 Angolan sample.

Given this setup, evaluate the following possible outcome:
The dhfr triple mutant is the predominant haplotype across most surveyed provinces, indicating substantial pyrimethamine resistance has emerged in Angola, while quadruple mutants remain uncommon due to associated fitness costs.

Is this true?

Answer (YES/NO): YES